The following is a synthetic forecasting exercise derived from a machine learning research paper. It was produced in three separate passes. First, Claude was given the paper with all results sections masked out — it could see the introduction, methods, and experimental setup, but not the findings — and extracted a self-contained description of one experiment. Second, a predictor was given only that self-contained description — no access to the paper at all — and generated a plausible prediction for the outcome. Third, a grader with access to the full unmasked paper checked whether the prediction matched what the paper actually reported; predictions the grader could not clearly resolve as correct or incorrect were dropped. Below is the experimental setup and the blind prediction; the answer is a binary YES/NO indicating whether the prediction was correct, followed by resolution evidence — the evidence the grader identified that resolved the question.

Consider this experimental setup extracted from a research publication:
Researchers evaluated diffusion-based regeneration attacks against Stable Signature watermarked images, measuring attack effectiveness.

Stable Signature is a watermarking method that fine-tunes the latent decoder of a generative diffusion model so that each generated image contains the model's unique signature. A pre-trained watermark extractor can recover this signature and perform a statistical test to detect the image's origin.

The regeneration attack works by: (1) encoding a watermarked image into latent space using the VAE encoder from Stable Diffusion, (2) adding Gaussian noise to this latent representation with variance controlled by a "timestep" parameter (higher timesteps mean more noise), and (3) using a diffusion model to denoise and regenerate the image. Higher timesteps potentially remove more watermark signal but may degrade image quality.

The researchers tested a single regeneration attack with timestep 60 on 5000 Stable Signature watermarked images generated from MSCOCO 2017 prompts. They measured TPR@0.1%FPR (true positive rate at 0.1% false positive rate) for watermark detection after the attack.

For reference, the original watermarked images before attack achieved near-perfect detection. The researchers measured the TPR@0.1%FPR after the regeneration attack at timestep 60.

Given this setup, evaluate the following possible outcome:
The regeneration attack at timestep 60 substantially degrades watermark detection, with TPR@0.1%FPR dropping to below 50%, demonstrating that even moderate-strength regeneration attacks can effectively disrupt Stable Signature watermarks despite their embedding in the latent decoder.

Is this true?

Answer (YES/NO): YES